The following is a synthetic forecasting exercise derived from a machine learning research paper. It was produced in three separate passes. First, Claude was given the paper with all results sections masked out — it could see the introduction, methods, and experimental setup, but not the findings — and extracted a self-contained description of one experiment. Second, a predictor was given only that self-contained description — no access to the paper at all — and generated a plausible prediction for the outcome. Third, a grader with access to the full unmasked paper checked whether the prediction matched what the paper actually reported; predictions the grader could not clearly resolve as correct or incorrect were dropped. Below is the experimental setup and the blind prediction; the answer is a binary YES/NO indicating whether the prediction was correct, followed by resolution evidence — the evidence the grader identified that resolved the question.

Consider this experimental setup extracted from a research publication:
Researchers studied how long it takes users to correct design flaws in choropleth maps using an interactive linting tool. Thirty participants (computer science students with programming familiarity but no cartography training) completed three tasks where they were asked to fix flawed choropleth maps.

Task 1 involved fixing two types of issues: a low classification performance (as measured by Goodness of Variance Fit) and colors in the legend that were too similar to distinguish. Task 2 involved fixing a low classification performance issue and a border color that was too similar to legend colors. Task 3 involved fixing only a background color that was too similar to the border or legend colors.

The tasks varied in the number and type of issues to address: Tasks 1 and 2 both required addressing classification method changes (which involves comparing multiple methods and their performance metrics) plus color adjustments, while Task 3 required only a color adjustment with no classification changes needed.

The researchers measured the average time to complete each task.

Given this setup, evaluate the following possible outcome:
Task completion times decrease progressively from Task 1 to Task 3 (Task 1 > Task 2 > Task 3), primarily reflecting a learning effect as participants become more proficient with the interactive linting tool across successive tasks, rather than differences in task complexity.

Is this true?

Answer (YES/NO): NO